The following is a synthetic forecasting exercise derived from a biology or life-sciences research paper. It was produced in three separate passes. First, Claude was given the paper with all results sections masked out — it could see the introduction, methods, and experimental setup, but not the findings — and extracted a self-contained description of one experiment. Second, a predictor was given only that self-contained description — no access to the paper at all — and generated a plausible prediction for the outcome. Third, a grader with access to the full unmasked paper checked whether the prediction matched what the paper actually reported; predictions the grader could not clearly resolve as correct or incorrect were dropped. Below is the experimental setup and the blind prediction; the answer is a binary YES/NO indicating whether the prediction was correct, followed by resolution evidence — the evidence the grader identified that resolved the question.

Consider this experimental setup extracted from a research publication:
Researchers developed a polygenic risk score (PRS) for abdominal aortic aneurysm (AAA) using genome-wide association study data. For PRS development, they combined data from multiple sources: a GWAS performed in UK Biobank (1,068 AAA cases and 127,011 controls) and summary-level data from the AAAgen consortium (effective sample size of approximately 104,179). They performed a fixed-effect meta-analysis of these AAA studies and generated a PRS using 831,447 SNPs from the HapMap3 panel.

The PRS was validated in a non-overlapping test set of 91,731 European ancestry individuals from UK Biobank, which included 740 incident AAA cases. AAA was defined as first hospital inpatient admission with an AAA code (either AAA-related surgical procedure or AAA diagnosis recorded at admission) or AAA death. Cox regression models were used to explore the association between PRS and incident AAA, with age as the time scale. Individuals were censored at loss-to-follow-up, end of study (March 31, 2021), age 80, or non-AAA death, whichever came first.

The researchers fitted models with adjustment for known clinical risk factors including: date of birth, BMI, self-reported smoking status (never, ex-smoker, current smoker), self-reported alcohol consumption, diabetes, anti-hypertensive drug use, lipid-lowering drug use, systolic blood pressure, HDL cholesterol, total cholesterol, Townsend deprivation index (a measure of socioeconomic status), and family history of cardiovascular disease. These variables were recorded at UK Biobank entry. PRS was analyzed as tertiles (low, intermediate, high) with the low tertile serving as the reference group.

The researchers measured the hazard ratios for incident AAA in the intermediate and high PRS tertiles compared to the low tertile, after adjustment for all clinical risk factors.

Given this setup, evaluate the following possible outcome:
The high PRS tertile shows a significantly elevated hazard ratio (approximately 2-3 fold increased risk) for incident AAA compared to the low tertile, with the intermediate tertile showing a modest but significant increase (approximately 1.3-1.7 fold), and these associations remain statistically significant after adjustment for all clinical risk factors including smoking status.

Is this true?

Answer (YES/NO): NO